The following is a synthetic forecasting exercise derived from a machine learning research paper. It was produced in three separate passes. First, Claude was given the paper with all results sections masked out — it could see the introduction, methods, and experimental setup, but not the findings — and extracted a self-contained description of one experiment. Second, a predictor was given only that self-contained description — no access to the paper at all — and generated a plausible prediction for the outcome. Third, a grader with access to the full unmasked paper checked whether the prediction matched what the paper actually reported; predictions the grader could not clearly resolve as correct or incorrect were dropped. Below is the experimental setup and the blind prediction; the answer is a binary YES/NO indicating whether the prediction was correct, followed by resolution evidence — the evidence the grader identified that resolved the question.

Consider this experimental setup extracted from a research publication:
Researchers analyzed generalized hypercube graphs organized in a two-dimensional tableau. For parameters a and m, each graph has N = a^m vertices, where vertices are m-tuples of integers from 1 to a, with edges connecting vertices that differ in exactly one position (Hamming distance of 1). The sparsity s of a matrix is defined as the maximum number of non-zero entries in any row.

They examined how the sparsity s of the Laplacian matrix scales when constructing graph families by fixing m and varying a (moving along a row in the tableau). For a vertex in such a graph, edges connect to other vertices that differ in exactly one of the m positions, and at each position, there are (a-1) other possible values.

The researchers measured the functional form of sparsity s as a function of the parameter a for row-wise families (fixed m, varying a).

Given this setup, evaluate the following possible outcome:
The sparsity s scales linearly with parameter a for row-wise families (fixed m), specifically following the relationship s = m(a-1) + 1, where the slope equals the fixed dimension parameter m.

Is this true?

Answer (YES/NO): YES